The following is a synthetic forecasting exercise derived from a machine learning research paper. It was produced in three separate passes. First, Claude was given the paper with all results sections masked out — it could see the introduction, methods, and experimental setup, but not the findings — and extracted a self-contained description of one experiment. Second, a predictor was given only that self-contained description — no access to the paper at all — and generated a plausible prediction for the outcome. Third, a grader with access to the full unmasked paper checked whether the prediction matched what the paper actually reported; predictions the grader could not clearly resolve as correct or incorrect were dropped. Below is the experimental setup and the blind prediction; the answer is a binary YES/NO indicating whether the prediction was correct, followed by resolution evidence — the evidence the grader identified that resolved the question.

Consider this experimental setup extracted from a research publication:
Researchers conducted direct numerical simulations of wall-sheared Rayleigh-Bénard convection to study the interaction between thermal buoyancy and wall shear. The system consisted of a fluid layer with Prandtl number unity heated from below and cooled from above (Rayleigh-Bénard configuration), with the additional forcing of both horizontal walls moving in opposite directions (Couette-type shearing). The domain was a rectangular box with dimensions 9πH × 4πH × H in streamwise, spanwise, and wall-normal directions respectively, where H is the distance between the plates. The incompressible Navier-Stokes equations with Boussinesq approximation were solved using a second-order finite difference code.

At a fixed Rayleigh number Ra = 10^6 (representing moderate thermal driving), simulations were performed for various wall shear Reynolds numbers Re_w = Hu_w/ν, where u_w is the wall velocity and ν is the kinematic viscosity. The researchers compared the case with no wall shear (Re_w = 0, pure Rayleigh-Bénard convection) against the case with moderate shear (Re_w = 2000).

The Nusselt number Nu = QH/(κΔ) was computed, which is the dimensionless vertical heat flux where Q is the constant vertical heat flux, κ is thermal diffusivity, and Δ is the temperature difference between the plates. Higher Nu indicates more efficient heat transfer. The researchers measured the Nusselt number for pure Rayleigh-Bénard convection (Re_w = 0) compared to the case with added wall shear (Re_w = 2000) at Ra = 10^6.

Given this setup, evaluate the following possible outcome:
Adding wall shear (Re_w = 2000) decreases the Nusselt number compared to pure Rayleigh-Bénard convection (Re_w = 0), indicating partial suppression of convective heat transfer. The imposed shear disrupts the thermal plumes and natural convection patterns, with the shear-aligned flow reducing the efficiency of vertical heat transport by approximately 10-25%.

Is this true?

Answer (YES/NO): YES